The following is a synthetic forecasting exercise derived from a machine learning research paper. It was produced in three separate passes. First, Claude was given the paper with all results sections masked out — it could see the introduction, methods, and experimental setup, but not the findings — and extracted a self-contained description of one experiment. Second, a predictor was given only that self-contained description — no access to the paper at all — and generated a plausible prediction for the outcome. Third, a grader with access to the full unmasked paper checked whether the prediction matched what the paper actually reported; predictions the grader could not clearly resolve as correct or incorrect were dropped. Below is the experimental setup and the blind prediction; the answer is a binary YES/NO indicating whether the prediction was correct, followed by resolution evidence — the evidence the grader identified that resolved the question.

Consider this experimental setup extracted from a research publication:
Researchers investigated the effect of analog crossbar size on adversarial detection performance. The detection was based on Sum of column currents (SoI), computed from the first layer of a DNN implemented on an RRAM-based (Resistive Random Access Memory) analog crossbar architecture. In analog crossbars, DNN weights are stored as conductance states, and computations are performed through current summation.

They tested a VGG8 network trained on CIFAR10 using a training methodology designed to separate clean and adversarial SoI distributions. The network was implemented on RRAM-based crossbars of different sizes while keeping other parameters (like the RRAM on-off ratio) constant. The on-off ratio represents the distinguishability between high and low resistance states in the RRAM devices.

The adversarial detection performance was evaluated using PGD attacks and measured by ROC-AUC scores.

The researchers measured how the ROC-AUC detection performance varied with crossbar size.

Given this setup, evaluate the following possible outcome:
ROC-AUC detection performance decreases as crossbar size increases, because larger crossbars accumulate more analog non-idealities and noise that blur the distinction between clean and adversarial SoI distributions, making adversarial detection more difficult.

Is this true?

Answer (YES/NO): YES